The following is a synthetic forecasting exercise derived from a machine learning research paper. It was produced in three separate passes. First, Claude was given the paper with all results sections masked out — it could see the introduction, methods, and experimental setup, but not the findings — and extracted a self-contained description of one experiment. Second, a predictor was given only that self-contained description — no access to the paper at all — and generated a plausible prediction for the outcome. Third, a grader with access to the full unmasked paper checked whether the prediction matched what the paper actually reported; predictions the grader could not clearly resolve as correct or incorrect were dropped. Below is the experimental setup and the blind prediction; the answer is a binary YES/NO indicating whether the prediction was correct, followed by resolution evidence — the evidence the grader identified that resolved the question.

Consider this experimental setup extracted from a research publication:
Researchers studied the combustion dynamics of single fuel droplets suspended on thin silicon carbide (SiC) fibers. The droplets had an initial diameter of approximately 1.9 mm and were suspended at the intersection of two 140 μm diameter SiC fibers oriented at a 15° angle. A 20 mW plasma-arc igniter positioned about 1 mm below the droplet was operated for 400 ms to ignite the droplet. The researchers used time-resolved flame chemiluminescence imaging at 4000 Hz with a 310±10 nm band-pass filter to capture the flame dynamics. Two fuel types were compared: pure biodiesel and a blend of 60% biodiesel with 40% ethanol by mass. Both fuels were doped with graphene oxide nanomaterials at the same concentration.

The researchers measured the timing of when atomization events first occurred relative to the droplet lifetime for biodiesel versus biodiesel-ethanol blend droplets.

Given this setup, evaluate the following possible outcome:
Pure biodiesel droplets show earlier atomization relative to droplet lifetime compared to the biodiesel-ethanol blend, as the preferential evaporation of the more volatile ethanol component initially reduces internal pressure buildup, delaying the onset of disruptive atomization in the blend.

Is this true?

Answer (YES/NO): NO